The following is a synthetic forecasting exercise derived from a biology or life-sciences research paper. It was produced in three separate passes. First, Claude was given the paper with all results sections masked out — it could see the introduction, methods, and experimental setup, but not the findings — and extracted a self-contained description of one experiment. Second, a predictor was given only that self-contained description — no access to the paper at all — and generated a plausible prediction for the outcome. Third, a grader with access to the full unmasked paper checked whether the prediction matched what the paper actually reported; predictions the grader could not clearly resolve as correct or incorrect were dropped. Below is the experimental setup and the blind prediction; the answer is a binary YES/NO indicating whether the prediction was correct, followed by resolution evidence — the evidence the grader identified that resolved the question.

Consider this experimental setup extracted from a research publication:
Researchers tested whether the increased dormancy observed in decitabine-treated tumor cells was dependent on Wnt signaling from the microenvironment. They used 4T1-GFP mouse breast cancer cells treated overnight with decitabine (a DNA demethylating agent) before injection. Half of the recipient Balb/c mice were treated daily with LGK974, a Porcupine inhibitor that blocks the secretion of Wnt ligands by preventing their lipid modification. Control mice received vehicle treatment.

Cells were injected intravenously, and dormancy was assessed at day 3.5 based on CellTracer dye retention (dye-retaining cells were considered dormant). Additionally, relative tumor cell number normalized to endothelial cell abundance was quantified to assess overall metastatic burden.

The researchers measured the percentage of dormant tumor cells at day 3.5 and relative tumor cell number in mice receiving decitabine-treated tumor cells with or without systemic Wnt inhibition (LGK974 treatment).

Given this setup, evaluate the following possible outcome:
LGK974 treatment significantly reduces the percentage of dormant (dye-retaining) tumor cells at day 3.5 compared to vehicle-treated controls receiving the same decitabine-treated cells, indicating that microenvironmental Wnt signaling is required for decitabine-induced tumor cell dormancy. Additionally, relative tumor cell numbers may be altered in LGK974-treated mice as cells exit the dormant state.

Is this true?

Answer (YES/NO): YES